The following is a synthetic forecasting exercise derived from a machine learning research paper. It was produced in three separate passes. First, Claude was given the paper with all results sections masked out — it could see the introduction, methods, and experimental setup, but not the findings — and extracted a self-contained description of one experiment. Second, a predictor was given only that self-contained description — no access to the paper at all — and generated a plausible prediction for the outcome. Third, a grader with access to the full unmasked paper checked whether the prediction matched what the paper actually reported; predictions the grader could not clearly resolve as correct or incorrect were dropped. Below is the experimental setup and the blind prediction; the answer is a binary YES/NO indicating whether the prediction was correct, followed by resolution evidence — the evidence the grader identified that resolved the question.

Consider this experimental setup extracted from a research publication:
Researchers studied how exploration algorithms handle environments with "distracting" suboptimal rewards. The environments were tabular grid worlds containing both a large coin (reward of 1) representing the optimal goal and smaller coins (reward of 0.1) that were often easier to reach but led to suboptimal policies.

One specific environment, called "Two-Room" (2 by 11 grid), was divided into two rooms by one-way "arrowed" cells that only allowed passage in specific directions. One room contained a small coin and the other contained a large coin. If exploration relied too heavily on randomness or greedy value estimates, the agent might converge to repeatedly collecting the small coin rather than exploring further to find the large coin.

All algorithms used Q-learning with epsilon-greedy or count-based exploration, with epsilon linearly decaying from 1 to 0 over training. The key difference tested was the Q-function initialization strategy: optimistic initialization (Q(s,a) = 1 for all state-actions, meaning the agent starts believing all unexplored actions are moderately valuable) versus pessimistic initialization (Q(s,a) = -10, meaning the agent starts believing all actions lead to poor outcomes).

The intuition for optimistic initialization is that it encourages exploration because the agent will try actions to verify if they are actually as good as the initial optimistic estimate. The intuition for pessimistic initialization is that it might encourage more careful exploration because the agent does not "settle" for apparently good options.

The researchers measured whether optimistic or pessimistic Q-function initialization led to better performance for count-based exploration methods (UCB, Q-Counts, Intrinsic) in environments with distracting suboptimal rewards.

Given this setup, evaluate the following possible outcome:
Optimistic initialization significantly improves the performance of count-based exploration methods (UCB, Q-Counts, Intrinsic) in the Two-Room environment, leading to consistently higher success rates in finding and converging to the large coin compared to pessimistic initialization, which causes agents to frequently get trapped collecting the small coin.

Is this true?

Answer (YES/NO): YES